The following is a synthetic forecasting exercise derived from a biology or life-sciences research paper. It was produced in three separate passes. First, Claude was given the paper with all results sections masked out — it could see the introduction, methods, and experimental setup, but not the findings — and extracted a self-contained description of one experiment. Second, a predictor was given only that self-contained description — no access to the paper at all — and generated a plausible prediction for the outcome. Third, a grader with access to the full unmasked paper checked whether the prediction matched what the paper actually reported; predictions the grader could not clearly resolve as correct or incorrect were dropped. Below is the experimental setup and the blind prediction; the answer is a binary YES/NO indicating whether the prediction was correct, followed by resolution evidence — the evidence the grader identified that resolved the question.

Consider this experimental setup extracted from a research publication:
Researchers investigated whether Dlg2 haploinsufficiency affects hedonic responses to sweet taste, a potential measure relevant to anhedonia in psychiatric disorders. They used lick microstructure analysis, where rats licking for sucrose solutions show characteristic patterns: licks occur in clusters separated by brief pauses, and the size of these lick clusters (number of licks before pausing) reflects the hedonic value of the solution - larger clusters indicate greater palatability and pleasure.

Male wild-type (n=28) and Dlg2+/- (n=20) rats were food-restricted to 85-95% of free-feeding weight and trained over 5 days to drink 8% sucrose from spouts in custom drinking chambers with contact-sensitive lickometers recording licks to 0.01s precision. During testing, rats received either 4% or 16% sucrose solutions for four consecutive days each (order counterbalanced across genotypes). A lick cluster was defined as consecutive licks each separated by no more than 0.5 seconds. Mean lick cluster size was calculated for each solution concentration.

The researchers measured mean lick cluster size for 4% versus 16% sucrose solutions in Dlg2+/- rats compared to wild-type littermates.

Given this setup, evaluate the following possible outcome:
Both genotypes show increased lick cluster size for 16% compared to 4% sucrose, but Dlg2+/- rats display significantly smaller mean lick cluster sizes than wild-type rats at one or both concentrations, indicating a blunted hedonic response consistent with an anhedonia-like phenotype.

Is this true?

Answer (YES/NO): NO